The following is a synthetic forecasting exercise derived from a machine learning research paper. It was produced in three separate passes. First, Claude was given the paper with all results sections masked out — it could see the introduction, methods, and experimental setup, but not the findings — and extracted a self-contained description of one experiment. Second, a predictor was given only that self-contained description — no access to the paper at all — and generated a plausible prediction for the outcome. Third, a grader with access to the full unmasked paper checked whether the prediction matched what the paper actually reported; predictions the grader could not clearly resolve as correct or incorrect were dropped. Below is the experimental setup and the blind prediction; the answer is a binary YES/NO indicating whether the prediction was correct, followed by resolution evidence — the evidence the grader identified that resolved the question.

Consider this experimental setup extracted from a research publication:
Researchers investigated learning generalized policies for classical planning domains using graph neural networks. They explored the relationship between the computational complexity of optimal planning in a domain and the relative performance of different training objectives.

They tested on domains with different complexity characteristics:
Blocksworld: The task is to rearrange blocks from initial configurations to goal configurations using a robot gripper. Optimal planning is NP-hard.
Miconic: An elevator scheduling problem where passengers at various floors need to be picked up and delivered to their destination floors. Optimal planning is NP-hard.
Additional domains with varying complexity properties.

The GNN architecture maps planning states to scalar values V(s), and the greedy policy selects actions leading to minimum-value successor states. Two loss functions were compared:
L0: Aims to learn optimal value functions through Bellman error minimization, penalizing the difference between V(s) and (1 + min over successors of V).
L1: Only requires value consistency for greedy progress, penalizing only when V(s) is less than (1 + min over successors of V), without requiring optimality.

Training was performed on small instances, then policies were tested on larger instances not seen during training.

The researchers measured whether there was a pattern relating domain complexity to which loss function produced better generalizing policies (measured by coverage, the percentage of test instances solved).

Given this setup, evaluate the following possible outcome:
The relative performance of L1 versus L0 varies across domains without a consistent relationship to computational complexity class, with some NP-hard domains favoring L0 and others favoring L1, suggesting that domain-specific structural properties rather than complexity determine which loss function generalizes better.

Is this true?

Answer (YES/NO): NO